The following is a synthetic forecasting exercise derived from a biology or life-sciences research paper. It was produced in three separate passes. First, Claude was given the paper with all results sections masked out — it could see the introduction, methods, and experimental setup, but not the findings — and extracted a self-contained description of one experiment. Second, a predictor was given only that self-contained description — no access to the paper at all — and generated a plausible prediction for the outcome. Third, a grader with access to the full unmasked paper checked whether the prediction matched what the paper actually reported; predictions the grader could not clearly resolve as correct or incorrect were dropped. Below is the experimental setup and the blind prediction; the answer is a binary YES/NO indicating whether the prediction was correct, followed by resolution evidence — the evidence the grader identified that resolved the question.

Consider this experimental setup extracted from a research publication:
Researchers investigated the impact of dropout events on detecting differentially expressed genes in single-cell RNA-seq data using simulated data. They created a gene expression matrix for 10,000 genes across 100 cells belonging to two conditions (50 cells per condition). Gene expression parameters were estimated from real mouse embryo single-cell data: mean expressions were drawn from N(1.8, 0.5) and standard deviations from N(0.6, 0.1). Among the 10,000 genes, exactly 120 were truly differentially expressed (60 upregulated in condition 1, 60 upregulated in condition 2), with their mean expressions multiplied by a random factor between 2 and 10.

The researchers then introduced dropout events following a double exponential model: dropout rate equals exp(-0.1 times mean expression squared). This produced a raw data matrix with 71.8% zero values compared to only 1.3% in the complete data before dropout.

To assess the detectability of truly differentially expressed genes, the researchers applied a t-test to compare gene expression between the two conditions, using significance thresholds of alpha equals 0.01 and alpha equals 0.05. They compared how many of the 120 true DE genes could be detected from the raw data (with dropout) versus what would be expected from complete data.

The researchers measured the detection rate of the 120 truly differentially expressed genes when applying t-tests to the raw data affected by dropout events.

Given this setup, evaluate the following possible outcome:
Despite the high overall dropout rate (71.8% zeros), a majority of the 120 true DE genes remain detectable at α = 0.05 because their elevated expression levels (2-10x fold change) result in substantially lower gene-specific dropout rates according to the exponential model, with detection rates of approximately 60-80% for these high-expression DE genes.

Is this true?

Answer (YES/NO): NO